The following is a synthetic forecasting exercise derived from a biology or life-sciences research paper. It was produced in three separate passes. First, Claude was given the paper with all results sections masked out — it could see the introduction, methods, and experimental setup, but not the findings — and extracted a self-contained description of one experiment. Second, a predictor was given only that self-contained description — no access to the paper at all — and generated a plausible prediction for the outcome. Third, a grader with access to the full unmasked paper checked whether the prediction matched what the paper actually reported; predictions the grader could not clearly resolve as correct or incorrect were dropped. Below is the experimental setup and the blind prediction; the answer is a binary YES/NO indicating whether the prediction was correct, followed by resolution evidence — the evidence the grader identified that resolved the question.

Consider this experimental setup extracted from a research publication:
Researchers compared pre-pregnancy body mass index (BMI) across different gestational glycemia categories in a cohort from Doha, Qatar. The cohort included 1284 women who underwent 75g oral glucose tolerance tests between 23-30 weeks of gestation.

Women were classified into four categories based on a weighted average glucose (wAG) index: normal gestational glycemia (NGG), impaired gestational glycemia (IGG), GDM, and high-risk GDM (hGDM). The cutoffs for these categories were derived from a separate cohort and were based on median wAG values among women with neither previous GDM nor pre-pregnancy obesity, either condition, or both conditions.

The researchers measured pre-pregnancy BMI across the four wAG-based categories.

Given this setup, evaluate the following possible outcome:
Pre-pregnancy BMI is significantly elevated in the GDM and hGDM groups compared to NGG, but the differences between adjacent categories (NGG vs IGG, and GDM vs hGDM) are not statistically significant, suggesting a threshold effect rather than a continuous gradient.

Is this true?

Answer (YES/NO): NO